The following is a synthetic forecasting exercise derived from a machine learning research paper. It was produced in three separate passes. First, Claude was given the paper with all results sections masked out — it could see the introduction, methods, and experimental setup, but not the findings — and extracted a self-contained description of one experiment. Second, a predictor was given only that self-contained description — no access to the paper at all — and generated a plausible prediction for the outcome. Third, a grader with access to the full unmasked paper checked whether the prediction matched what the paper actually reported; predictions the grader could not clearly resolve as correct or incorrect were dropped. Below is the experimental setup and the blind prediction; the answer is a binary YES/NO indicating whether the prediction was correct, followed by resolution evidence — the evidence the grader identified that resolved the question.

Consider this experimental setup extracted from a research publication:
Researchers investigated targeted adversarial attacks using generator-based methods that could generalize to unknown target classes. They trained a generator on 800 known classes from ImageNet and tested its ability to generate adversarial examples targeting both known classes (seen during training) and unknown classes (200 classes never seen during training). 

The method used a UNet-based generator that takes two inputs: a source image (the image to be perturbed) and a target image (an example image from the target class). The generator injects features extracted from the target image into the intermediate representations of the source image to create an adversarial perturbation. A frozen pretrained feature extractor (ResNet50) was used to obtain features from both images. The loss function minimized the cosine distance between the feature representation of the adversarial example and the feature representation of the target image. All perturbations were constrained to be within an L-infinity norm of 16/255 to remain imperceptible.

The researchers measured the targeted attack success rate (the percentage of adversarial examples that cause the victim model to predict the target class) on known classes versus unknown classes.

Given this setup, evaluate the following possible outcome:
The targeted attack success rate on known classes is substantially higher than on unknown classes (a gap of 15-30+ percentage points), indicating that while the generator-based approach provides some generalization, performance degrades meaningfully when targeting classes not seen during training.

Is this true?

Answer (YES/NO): YES